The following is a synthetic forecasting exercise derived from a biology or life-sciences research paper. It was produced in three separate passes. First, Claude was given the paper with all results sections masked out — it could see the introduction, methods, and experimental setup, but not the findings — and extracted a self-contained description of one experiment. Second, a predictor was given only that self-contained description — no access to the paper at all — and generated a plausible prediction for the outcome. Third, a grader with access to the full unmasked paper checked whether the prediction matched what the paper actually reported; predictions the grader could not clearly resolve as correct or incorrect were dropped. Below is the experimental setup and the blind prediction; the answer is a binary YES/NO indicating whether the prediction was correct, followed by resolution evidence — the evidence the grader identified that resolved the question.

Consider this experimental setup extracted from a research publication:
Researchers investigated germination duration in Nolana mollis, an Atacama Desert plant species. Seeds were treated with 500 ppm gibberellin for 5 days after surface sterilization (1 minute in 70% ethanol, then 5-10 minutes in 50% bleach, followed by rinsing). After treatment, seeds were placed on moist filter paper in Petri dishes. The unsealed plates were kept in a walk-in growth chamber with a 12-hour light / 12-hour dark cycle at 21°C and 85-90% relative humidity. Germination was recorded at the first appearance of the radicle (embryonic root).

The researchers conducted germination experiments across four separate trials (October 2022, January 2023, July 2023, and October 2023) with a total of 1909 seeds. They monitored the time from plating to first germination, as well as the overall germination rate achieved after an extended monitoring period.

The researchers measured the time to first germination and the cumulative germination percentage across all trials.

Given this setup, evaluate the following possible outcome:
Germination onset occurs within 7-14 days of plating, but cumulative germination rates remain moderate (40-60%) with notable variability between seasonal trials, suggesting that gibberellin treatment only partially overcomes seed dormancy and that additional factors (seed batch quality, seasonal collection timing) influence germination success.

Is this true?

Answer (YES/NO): YES